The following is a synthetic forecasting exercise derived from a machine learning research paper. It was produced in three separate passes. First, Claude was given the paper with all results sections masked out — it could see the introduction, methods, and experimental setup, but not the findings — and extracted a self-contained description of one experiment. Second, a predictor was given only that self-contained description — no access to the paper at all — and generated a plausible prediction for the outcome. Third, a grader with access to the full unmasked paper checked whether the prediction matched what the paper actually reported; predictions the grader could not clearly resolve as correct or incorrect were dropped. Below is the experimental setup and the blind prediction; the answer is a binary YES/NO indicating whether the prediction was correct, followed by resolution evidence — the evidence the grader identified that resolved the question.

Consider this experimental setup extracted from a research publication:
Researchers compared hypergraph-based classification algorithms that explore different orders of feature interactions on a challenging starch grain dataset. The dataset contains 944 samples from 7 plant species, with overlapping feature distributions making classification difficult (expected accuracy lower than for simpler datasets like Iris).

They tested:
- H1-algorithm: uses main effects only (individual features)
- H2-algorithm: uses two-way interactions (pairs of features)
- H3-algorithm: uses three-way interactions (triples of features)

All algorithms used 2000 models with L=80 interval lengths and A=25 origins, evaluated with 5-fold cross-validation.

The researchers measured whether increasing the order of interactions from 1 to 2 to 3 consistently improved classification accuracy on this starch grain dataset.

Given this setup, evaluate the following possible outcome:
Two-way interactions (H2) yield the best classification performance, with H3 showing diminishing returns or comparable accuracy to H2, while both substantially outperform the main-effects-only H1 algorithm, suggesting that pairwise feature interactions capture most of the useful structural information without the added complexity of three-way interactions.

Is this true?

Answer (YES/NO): NO